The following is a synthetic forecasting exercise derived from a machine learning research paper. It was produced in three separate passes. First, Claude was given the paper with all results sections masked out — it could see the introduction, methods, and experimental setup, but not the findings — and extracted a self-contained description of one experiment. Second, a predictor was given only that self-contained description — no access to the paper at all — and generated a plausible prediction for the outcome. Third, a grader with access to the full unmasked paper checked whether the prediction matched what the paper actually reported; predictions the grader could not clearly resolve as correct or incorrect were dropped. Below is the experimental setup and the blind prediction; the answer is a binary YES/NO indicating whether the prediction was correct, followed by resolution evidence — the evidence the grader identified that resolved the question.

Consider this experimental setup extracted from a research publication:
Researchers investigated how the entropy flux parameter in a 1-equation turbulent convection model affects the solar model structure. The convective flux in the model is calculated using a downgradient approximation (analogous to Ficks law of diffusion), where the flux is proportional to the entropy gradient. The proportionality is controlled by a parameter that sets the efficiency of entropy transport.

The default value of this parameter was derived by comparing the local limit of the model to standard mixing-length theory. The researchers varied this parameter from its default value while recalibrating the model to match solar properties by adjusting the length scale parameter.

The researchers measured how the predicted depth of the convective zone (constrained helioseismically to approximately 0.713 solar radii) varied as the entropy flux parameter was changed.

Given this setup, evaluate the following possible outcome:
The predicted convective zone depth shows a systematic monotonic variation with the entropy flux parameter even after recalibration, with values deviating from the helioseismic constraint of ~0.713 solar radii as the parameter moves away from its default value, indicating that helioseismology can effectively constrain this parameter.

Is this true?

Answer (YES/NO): NO